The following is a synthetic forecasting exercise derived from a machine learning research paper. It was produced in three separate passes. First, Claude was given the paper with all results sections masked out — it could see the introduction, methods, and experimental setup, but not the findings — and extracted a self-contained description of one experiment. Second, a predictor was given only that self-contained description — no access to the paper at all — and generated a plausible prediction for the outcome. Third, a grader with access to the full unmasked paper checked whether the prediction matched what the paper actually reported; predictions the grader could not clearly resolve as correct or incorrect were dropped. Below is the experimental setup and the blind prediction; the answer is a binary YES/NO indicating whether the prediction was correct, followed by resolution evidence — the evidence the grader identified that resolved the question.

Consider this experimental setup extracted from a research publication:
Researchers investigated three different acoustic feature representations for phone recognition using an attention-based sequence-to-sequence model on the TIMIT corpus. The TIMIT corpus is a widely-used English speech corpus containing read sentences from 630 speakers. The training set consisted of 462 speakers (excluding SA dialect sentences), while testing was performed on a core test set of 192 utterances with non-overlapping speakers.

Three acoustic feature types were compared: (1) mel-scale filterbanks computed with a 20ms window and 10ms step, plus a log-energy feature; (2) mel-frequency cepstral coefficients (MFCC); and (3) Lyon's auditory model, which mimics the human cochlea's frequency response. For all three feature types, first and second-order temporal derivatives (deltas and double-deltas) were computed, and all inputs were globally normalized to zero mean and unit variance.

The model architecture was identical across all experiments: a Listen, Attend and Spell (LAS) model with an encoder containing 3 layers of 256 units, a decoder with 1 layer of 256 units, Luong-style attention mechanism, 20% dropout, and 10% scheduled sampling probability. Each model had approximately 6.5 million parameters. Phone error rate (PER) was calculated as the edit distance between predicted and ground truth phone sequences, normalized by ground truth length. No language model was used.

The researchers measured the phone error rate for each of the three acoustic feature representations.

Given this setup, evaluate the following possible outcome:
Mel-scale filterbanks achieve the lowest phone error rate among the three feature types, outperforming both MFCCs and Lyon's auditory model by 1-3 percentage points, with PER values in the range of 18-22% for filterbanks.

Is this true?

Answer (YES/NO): NO